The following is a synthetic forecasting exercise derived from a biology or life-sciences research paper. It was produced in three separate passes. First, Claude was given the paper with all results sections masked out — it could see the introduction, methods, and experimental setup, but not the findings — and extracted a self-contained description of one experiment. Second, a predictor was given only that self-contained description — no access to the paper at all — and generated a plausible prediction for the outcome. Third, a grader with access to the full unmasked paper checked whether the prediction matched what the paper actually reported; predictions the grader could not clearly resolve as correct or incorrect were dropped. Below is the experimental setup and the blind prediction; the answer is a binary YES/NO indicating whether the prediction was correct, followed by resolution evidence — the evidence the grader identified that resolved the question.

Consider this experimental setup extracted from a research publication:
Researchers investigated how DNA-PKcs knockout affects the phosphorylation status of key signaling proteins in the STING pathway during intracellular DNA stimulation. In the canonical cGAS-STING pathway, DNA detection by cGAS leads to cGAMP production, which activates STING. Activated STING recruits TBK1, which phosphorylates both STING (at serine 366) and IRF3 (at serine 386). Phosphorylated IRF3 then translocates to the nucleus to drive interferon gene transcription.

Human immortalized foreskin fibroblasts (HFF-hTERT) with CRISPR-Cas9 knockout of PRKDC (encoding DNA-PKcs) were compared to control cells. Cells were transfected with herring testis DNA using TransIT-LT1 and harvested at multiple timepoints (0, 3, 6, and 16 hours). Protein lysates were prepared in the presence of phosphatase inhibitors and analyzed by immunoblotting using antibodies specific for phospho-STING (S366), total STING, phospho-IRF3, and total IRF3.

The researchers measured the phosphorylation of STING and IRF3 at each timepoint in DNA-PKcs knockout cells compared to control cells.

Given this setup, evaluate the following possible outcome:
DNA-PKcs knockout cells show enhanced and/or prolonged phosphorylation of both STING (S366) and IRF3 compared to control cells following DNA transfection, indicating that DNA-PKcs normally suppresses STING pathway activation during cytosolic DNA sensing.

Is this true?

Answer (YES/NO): NO